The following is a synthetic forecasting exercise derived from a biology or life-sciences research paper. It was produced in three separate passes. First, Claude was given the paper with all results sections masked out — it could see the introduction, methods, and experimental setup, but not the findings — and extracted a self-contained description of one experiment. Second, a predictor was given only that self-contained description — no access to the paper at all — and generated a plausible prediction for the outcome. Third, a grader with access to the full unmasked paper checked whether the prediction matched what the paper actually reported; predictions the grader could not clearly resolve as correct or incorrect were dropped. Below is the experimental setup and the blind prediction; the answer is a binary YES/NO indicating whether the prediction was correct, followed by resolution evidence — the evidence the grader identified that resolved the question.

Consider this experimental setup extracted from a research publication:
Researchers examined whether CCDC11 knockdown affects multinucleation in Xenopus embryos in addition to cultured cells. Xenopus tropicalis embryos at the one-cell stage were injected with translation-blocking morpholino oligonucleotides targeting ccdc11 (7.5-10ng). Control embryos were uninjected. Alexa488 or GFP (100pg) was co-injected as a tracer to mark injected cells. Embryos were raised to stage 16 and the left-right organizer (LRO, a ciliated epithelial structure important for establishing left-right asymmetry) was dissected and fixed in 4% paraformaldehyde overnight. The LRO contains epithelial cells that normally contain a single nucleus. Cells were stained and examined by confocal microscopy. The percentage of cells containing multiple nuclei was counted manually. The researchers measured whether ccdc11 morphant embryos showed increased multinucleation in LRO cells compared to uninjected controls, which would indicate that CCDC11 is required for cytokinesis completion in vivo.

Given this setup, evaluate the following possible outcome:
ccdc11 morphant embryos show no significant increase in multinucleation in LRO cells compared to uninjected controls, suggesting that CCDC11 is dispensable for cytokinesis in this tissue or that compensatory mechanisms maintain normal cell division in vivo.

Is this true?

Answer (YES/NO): NO